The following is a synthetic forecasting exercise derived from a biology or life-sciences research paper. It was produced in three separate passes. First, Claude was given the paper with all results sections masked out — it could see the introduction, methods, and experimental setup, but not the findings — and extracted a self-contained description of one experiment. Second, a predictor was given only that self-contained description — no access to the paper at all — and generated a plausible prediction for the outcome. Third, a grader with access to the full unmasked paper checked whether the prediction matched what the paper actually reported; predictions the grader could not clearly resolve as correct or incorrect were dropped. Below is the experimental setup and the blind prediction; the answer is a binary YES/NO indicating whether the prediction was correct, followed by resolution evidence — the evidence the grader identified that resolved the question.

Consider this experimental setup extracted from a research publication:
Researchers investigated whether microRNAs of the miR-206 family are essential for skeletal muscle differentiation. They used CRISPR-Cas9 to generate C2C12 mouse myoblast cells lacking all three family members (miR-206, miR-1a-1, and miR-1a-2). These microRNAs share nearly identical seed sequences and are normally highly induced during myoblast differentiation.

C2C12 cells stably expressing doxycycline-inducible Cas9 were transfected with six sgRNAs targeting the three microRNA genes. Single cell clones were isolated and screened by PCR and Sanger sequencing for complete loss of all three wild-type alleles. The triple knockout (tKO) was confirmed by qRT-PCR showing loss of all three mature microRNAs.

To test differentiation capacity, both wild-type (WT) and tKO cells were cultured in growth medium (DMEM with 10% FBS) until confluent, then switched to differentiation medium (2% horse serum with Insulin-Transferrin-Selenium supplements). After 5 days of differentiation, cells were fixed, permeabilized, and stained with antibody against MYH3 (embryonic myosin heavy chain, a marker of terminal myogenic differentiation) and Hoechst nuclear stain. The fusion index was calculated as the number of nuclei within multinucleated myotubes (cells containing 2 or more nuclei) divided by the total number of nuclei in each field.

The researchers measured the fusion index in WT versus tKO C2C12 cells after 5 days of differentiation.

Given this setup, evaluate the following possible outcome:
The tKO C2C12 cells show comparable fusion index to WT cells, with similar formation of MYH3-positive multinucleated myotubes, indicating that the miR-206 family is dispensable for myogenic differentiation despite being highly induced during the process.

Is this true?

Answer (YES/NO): YES